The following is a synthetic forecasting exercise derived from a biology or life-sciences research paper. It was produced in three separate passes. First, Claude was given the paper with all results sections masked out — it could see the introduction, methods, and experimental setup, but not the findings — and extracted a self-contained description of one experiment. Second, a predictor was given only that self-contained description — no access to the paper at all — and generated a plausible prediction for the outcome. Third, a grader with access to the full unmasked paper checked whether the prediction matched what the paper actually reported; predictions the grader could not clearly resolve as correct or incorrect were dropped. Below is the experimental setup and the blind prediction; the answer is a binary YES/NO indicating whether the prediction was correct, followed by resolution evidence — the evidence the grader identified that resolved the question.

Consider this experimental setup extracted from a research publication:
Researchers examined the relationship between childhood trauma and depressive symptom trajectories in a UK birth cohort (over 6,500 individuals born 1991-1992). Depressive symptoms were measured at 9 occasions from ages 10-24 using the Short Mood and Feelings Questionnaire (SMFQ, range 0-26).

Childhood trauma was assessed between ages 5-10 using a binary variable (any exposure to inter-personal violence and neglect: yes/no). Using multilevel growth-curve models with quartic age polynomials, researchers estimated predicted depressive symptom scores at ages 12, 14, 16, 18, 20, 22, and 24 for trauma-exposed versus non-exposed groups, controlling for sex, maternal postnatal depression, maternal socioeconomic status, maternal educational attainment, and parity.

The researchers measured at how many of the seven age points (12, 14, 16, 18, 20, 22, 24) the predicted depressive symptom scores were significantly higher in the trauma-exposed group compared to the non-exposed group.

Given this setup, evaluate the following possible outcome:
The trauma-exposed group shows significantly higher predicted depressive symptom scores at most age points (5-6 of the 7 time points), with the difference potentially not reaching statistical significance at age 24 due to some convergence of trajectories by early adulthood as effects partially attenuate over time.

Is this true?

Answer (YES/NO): NO